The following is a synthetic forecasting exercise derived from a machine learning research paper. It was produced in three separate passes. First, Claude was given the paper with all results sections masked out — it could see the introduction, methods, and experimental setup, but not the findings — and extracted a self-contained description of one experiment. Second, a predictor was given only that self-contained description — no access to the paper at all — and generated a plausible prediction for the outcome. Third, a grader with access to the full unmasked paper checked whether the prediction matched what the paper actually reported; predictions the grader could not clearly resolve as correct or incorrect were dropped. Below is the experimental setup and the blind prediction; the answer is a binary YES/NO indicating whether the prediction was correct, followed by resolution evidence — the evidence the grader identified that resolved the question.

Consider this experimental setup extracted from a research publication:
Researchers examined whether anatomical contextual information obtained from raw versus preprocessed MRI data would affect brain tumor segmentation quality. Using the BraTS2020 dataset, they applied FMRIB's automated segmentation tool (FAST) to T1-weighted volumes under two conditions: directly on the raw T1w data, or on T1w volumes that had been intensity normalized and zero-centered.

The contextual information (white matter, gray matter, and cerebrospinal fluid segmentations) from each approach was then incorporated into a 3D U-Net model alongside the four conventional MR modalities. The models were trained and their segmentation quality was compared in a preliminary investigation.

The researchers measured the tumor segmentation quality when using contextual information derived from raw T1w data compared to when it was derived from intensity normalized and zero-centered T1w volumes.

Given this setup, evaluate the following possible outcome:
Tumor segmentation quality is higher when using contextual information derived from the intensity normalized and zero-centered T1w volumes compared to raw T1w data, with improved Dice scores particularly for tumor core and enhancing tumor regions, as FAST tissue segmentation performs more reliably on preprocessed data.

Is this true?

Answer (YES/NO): NO